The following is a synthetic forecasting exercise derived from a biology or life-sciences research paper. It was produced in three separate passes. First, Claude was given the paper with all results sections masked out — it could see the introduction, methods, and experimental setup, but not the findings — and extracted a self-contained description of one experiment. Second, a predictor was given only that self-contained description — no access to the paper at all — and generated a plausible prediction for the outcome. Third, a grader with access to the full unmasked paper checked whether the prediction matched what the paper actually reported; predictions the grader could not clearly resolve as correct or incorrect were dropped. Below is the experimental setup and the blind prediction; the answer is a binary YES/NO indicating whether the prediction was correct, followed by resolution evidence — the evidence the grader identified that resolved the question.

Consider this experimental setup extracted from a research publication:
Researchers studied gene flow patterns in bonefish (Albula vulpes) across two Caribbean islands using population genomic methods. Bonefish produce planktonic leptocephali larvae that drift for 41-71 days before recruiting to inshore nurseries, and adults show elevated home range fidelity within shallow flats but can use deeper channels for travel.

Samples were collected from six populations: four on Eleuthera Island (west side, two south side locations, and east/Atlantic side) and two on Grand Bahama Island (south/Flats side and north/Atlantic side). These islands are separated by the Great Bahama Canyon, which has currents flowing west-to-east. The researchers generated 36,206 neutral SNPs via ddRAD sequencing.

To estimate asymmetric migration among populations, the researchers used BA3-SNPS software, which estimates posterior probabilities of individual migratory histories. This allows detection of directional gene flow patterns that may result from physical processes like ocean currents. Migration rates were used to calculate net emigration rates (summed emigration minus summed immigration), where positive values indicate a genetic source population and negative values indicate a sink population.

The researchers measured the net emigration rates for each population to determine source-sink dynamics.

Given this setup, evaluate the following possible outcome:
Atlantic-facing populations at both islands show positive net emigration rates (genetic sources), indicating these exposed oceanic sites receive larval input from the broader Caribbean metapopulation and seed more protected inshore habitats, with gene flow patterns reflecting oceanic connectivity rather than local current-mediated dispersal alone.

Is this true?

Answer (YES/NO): NO